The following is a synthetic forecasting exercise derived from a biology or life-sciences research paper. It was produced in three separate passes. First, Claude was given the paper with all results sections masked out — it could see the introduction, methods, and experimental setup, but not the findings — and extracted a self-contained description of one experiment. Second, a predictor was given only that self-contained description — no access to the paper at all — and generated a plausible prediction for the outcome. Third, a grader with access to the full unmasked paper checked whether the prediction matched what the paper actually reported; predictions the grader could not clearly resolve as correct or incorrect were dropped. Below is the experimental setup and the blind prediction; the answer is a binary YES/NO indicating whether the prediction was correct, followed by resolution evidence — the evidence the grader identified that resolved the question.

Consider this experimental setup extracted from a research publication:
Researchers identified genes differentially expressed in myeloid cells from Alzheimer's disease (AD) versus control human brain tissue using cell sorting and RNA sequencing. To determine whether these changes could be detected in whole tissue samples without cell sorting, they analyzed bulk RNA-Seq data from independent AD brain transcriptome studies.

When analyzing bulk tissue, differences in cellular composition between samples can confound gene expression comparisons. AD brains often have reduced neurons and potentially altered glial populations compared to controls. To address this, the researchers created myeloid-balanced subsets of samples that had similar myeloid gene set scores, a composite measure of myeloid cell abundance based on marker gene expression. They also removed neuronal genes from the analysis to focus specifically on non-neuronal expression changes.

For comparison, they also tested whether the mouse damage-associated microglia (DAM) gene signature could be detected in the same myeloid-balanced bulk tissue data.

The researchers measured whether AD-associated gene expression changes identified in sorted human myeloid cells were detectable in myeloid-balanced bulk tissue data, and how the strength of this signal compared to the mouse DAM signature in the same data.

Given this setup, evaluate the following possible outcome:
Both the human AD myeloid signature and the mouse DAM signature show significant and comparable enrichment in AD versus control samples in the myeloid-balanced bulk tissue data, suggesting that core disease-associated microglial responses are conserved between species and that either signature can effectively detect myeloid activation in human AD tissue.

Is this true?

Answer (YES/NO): NO